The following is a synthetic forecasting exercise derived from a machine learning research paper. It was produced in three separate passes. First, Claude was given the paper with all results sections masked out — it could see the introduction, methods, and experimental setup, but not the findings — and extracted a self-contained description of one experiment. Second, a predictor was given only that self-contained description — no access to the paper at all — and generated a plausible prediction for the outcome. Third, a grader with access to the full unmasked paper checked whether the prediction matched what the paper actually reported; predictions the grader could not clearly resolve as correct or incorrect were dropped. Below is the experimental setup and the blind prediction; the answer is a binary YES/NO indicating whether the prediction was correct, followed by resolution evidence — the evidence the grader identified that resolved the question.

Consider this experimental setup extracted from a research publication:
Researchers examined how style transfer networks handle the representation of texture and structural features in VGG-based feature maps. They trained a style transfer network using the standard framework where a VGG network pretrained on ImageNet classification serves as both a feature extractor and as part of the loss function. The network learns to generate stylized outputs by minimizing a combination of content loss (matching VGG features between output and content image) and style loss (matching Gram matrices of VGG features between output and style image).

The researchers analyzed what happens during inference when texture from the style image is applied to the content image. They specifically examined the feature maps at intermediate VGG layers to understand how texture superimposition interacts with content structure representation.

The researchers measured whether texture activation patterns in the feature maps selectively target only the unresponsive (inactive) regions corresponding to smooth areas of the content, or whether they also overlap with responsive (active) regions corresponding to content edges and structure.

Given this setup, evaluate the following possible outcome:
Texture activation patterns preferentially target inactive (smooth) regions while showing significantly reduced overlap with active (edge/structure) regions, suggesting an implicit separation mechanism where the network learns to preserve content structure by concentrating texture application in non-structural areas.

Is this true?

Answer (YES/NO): NO